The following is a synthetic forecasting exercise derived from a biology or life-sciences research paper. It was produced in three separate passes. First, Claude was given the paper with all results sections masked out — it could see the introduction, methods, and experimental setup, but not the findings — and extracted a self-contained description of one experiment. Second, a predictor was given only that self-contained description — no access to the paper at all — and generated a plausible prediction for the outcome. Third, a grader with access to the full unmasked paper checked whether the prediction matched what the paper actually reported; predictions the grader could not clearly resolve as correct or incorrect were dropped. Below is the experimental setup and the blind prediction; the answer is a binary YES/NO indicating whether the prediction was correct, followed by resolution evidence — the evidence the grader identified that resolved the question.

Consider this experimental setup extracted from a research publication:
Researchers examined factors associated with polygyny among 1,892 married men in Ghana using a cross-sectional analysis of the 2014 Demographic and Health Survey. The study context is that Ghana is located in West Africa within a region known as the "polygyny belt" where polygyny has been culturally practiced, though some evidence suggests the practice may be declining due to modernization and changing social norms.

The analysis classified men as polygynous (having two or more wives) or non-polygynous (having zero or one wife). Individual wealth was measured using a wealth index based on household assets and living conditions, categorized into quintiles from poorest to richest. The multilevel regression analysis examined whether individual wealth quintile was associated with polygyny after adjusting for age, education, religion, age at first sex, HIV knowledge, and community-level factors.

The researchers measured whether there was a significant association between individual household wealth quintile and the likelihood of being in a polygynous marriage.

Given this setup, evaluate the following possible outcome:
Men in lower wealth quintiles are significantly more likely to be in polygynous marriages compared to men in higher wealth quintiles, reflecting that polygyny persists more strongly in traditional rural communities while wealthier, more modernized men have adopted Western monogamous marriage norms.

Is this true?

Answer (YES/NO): NO